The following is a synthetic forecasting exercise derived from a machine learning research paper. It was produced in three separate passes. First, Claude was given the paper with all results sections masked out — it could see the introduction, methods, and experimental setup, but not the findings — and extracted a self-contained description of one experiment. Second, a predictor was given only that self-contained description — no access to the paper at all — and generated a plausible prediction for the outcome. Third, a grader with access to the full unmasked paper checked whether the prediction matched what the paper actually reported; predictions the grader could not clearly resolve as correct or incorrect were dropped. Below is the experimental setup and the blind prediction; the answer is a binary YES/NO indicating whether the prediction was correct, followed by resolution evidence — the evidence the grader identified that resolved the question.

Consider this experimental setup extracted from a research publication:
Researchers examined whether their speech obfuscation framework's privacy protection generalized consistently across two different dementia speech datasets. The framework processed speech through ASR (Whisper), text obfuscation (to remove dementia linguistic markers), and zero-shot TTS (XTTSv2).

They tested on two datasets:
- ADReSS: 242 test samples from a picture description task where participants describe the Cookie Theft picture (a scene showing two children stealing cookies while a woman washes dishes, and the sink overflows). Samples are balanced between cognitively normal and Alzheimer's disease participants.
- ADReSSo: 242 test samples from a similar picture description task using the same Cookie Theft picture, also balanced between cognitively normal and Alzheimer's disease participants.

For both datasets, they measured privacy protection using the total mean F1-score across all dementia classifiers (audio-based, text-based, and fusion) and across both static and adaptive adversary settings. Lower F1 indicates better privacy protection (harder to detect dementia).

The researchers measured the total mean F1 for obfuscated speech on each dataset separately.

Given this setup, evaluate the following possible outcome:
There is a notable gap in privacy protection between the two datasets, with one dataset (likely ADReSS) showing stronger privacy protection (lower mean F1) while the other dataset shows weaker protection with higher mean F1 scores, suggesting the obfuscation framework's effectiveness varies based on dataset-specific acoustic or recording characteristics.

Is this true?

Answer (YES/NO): NO